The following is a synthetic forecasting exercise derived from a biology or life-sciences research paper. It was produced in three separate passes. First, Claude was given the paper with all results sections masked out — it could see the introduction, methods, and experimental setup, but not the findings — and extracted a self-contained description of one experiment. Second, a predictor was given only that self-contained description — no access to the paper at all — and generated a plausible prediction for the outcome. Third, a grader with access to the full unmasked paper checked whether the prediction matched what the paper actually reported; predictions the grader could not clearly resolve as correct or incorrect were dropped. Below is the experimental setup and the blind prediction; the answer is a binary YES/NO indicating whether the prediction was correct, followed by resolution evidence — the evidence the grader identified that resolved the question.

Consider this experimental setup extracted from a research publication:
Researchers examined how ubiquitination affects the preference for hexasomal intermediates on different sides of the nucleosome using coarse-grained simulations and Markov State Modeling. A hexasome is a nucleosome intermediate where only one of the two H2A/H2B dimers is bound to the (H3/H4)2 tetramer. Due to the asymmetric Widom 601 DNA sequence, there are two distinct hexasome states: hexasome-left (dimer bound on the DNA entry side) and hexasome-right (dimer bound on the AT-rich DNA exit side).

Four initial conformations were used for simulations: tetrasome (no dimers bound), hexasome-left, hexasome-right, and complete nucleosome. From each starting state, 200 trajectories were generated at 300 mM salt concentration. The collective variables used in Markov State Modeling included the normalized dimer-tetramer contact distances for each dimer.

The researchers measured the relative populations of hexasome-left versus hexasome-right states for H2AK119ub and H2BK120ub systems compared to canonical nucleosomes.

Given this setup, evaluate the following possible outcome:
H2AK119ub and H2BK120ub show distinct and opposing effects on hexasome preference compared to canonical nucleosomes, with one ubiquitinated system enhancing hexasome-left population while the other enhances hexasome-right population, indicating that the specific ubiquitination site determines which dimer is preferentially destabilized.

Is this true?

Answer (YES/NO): NO